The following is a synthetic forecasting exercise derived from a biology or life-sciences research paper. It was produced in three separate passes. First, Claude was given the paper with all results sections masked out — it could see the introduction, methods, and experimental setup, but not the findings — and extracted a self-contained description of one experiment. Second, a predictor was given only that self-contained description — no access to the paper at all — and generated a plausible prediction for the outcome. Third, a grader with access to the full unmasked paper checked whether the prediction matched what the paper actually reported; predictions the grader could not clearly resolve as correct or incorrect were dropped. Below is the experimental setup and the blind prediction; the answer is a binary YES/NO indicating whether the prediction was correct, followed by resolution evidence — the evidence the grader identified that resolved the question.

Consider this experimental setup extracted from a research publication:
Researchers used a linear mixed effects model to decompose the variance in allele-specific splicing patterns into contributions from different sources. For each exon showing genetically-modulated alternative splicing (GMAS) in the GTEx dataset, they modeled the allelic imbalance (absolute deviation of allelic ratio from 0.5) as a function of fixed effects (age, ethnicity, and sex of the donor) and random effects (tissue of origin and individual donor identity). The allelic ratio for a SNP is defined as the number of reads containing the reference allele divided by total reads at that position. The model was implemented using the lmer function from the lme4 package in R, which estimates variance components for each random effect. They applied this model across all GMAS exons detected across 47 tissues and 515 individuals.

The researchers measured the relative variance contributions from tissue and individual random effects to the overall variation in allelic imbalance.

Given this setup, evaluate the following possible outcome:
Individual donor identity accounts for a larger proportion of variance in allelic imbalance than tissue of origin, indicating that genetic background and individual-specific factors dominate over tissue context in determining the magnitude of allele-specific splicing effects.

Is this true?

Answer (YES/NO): NO